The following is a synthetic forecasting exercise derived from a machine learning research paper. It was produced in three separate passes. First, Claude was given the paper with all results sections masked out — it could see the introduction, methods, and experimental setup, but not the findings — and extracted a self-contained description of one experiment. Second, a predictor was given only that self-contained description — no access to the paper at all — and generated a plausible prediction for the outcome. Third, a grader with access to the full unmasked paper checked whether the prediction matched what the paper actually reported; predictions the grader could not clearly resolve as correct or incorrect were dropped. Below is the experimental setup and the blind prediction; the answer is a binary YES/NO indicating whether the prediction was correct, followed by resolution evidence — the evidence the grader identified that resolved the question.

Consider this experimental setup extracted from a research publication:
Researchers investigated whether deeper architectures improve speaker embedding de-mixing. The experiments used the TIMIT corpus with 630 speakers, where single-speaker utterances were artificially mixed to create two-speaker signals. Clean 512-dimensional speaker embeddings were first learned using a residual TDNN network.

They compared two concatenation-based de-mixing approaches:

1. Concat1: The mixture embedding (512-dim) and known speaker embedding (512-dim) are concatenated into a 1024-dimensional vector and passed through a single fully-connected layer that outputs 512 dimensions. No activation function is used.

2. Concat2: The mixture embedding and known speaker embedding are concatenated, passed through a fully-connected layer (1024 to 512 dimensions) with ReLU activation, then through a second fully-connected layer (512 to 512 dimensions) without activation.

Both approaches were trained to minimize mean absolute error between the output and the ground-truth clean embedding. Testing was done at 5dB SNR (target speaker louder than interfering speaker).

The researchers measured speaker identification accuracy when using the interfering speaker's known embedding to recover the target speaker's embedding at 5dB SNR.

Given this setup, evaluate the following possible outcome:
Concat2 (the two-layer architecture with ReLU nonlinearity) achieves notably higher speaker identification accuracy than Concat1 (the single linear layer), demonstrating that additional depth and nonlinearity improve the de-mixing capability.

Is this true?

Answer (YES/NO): YES